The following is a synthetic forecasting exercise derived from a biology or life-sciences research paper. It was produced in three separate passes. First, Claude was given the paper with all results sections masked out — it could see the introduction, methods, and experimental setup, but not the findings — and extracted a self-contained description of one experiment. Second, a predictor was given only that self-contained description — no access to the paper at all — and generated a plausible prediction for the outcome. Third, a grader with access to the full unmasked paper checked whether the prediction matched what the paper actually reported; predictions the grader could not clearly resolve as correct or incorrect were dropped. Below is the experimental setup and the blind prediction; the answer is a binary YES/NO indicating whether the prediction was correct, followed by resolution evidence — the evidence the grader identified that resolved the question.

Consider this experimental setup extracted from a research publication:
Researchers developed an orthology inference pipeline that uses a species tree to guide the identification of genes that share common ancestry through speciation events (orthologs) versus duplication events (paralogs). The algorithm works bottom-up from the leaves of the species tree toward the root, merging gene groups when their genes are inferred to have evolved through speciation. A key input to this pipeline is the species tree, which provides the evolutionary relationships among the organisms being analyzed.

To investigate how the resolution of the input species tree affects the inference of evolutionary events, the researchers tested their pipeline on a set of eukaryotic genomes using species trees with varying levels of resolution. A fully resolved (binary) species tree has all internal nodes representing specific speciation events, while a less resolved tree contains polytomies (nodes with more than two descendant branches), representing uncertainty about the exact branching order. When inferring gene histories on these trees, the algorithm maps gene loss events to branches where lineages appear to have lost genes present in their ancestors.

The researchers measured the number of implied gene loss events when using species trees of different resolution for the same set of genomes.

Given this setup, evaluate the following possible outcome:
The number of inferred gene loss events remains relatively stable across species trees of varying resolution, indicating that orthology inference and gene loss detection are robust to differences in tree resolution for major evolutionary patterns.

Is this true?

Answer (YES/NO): NO